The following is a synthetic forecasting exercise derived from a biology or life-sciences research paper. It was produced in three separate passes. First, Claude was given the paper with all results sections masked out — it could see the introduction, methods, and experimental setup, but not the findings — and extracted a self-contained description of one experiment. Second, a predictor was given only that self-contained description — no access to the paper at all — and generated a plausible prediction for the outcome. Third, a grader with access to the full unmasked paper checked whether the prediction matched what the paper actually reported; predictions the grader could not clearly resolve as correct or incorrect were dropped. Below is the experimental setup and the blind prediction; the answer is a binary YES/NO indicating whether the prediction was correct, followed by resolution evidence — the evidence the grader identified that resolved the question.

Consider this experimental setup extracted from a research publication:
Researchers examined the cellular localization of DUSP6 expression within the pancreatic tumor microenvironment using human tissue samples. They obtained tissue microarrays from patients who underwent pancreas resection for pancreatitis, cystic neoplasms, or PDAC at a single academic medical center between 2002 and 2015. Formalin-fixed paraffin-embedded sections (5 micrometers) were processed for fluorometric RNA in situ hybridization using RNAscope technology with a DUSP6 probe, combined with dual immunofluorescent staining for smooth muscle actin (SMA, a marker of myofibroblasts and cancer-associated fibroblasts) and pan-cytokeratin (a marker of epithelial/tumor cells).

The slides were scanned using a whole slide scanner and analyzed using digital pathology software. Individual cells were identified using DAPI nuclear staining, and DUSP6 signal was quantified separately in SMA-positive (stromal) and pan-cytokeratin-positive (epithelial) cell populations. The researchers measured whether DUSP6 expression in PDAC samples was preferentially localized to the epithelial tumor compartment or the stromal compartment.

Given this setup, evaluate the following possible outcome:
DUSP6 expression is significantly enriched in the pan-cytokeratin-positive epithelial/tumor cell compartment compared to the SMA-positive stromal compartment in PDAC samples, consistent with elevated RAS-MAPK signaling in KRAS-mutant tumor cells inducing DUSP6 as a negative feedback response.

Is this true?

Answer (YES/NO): YES